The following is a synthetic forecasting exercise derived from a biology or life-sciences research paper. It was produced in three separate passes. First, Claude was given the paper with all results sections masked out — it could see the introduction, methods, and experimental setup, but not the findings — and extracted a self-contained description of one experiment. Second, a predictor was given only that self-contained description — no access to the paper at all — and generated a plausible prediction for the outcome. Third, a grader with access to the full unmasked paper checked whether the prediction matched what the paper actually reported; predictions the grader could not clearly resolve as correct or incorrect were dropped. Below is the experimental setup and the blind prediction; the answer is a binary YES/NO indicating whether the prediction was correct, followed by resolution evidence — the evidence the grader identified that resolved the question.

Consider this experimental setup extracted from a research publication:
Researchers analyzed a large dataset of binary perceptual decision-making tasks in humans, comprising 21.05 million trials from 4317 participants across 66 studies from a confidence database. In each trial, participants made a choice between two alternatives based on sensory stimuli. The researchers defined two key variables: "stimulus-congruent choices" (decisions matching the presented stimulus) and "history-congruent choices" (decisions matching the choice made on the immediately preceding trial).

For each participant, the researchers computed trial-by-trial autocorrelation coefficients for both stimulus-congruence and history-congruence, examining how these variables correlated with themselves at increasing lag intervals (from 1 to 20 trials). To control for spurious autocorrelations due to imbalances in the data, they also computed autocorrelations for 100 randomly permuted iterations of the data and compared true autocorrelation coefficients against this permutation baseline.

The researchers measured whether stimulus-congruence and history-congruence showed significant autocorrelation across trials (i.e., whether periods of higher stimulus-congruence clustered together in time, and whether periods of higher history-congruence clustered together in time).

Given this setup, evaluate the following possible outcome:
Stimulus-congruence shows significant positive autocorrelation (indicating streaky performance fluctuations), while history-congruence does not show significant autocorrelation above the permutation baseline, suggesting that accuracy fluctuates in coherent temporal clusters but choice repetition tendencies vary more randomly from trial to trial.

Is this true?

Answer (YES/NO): NO